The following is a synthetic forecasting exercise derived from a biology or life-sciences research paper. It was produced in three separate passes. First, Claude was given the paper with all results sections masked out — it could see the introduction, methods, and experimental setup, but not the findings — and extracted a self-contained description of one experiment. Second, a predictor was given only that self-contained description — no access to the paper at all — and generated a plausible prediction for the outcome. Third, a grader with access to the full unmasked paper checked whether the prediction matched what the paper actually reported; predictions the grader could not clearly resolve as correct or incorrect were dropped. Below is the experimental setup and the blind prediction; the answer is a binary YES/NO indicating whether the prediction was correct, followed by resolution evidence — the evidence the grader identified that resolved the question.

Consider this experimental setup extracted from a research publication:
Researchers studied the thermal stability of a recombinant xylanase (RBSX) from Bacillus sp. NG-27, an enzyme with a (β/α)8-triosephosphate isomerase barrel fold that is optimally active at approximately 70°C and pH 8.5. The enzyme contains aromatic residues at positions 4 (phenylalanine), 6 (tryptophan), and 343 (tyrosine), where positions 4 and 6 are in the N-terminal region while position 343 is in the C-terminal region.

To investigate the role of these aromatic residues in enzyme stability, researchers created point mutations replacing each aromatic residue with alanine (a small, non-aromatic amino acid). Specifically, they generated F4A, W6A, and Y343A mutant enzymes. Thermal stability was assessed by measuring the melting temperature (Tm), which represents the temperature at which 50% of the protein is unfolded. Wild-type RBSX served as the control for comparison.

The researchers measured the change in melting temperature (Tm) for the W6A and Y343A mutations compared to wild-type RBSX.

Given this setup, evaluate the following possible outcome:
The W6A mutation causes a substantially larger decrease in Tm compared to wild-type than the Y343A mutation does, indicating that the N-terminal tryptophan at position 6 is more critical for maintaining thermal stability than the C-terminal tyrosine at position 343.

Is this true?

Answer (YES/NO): NO